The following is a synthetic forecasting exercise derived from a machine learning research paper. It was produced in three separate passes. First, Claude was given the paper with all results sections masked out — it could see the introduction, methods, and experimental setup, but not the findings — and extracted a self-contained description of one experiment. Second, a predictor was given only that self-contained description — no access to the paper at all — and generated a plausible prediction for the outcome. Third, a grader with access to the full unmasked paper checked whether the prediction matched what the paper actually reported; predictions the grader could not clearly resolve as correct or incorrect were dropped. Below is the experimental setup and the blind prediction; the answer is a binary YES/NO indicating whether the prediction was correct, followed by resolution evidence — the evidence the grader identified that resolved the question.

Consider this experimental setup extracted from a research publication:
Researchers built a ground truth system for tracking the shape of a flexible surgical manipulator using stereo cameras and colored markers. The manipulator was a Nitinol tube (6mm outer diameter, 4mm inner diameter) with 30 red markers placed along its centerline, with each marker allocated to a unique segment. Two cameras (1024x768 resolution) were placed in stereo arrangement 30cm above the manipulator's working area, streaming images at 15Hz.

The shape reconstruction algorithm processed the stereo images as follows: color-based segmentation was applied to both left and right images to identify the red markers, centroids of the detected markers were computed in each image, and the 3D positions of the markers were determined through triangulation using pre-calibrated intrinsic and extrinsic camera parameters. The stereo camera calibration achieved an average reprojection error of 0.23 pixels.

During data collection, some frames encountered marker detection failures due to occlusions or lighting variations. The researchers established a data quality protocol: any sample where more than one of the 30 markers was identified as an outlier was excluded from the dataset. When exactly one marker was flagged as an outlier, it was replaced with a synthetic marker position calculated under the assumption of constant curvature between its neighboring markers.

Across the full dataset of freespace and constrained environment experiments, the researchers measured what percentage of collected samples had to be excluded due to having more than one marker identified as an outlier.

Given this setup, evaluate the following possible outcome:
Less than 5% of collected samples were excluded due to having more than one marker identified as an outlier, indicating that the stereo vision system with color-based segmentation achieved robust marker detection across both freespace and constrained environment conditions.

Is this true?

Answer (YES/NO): YES